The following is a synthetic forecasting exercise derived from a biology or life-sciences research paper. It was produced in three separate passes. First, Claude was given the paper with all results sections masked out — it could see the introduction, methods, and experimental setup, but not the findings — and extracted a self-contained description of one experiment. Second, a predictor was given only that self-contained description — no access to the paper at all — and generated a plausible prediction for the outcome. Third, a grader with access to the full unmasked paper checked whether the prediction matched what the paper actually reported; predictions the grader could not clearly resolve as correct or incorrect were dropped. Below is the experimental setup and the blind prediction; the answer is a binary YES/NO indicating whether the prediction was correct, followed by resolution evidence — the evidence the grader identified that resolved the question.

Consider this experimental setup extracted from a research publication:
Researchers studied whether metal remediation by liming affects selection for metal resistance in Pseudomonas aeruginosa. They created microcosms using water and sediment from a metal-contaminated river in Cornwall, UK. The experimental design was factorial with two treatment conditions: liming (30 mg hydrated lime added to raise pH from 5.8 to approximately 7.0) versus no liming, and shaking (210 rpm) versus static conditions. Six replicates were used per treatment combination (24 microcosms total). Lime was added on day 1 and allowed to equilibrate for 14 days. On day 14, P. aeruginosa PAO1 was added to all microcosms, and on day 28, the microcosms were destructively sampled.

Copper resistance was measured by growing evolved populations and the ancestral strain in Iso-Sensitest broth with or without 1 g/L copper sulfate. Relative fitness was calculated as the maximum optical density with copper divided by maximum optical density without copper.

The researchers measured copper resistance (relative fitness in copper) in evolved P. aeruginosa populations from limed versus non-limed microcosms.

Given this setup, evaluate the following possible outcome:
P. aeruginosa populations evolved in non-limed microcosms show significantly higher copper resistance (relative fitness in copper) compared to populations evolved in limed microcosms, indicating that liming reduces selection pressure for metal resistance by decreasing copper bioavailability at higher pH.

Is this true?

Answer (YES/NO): YES